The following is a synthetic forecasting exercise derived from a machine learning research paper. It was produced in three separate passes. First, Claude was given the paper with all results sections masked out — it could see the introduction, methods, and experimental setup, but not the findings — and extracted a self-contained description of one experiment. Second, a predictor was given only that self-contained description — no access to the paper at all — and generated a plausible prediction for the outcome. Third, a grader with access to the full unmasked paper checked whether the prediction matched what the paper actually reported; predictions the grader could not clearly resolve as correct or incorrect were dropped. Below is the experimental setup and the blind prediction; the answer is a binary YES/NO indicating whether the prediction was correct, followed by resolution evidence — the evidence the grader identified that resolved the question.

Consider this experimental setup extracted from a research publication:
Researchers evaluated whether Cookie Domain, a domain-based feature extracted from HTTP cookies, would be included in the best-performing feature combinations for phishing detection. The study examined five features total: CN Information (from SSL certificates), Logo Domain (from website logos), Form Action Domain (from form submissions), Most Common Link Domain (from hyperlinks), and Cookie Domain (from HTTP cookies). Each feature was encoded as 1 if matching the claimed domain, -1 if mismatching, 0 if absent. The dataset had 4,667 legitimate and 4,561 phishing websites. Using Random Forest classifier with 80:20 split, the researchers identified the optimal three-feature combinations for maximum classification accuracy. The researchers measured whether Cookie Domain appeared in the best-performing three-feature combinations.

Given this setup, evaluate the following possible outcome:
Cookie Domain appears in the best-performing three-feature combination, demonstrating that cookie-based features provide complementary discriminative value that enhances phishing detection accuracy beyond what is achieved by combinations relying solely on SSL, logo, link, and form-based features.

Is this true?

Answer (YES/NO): NO